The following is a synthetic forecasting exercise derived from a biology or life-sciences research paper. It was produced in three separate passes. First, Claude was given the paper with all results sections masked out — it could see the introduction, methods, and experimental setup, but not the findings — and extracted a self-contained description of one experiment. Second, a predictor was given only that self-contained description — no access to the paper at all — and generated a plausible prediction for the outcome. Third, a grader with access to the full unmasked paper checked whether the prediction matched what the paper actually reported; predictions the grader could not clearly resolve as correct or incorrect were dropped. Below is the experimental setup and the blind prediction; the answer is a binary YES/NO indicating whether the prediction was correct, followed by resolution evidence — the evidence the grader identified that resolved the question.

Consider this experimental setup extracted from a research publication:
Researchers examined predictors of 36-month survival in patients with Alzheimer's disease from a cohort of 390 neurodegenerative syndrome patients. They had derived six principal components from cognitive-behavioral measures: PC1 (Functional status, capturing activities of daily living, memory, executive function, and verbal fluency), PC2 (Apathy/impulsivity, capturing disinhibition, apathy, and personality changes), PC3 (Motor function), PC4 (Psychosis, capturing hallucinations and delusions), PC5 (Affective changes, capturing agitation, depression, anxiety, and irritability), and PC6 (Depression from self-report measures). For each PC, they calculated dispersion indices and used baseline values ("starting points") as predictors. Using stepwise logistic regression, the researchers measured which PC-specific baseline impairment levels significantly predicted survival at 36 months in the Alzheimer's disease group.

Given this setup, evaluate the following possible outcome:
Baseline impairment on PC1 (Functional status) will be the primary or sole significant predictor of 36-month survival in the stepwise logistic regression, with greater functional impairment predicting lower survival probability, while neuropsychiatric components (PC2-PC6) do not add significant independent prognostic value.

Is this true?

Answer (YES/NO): NO